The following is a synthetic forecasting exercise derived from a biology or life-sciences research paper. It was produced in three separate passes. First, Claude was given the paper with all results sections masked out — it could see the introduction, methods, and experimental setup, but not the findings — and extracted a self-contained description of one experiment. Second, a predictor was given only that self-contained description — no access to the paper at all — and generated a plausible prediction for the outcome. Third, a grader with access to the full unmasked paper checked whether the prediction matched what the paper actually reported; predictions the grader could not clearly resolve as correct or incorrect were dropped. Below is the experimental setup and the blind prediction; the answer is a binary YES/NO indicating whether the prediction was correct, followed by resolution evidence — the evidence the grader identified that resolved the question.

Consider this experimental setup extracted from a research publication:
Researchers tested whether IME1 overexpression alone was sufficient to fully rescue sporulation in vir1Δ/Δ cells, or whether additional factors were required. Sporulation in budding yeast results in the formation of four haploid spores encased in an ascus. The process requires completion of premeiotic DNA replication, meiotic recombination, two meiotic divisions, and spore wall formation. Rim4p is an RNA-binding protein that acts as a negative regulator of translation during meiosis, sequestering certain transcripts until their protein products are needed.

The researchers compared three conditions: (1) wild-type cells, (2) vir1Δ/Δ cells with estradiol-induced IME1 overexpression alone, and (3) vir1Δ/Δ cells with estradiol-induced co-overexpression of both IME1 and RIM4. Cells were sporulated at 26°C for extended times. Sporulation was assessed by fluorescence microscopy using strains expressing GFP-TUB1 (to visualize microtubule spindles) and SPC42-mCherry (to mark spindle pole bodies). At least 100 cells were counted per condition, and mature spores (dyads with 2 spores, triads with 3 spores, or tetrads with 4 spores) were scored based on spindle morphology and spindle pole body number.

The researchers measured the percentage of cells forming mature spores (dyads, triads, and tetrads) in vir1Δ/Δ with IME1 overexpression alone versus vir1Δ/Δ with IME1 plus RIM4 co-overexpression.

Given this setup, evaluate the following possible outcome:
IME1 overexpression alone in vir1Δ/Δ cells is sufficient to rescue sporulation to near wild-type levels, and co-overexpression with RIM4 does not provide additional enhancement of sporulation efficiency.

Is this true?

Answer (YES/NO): NO